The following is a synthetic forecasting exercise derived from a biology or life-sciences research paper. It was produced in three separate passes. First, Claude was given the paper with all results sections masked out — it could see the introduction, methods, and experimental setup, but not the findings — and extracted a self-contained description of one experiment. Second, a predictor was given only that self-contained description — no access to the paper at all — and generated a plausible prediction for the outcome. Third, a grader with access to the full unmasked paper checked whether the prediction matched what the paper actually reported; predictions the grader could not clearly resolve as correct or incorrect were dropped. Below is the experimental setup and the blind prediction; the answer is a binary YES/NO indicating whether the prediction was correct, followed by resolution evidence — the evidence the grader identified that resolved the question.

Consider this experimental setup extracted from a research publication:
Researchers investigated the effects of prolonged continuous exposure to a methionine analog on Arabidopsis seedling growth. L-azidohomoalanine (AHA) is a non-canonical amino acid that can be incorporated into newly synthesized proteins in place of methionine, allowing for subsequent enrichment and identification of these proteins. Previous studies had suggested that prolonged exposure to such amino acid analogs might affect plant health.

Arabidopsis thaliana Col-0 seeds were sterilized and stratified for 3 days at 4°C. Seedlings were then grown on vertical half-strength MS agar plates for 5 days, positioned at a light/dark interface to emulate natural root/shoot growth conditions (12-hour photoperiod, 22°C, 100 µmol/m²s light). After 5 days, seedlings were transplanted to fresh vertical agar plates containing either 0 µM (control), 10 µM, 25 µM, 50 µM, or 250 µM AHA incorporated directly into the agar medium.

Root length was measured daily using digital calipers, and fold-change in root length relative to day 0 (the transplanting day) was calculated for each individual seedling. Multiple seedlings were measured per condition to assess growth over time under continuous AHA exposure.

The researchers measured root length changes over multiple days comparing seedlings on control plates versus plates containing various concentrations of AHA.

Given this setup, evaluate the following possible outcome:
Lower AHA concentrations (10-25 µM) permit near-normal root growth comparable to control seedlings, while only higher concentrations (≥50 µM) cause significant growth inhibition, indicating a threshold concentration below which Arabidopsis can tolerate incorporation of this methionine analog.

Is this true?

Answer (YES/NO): NO